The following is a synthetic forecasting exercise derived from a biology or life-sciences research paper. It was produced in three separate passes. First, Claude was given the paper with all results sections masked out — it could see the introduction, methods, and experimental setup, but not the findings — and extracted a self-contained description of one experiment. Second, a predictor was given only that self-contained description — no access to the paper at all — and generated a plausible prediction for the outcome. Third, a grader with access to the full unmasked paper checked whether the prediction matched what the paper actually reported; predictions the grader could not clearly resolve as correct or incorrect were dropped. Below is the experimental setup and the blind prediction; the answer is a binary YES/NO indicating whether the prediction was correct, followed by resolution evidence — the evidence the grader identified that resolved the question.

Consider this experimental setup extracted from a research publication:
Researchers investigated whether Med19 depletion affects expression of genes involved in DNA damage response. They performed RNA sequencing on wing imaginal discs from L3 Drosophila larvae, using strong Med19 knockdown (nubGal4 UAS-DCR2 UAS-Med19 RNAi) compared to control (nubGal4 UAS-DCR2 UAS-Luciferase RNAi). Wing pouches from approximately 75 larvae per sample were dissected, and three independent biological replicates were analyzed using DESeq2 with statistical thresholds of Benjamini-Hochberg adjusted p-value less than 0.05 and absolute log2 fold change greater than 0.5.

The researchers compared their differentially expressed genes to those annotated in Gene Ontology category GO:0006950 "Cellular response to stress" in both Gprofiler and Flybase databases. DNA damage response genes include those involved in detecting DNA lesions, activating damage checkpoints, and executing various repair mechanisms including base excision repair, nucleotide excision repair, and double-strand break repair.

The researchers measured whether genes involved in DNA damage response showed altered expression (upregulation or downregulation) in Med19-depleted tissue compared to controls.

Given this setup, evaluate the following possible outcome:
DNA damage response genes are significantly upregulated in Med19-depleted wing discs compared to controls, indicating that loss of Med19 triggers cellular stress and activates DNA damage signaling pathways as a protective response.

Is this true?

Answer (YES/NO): YES